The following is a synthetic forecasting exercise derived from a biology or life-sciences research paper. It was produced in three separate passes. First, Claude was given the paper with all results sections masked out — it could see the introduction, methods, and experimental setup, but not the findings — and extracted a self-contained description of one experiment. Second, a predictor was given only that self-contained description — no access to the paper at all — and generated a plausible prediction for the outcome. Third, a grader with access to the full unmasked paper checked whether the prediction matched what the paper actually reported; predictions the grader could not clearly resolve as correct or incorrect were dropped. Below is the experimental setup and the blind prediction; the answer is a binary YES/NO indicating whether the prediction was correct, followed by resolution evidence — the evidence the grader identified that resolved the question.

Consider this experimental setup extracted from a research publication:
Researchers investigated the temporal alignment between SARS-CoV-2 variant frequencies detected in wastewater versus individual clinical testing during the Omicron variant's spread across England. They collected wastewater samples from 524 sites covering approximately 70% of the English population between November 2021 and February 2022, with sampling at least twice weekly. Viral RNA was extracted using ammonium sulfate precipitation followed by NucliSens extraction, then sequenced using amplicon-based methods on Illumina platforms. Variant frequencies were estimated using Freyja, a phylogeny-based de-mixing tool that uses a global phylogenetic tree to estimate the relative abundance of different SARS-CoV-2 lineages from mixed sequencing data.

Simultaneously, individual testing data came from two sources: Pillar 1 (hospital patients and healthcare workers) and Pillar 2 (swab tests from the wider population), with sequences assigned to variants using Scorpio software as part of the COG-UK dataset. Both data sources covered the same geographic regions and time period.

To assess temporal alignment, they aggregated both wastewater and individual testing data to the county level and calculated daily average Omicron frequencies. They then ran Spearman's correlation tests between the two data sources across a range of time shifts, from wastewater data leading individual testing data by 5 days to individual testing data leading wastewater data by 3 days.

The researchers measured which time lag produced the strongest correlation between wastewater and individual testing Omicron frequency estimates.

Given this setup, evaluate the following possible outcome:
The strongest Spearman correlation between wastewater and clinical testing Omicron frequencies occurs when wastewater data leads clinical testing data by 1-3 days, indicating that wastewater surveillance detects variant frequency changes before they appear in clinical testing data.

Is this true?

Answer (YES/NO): NO